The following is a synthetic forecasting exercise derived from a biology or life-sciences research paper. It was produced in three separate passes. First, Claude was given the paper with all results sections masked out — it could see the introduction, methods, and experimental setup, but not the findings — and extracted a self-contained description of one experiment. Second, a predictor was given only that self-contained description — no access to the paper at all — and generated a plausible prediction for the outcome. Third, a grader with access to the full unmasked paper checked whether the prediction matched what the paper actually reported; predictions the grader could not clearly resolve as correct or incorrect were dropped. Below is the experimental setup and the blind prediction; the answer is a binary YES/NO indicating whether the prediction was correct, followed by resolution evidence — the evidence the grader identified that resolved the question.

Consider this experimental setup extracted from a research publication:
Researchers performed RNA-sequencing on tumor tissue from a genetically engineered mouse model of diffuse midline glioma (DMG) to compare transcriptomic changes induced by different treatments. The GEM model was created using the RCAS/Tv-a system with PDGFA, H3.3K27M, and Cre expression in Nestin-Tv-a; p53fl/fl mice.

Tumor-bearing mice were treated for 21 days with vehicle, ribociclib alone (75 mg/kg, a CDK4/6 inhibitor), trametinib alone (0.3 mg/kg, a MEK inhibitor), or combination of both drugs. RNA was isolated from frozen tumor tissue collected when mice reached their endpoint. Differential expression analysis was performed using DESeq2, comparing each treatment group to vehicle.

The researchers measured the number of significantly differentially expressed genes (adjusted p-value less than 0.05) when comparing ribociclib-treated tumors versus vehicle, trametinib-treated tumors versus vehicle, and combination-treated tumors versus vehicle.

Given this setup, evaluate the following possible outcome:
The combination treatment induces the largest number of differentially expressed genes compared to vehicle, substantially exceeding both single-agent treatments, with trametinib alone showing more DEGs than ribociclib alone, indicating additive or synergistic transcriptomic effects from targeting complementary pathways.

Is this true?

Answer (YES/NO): YES